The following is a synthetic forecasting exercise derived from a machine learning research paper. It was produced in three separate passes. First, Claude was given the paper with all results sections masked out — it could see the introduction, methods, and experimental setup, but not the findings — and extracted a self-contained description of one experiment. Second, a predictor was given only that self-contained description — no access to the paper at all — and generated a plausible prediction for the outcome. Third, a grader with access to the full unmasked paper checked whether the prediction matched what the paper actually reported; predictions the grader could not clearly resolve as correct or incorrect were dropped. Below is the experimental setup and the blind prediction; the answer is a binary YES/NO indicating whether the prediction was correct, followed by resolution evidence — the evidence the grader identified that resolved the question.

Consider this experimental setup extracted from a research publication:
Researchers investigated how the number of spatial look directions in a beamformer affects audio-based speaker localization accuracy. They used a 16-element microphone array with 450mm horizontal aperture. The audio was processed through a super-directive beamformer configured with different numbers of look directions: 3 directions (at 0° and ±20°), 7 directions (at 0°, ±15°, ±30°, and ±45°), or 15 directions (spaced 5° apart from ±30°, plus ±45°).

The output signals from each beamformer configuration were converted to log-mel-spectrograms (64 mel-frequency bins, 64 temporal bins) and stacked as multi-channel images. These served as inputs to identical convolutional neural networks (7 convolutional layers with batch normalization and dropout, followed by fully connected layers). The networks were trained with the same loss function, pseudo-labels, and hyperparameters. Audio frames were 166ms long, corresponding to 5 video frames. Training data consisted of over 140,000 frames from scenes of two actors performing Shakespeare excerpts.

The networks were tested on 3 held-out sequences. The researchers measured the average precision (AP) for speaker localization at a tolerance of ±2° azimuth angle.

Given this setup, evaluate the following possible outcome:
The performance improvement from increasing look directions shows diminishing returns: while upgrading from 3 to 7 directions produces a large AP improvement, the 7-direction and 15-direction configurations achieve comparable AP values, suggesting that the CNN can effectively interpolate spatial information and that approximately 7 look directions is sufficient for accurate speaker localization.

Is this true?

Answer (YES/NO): NO